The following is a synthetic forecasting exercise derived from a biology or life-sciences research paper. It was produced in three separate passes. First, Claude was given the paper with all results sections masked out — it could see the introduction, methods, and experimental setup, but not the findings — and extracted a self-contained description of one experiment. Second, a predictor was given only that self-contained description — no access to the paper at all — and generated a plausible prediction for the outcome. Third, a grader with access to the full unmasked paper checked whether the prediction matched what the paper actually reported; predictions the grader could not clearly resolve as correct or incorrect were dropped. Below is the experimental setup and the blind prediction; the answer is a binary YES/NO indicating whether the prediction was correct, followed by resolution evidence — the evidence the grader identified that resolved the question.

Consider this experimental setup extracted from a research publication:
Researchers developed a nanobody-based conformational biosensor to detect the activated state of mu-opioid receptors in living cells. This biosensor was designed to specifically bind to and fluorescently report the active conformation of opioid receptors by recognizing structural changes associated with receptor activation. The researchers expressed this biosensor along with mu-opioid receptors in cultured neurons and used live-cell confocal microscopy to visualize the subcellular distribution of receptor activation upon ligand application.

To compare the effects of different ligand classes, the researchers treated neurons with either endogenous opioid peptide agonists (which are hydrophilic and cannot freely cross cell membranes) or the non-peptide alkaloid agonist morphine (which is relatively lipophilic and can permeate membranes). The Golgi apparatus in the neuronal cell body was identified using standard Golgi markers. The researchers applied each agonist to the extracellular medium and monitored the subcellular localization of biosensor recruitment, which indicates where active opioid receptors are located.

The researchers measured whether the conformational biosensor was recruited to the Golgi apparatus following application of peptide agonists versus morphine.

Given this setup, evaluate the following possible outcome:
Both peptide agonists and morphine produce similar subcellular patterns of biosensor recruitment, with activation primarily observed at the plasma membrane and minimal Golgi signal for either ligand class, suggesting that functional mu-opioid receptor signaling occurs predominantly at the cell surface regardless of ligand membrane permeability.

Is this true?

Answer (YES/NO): NO